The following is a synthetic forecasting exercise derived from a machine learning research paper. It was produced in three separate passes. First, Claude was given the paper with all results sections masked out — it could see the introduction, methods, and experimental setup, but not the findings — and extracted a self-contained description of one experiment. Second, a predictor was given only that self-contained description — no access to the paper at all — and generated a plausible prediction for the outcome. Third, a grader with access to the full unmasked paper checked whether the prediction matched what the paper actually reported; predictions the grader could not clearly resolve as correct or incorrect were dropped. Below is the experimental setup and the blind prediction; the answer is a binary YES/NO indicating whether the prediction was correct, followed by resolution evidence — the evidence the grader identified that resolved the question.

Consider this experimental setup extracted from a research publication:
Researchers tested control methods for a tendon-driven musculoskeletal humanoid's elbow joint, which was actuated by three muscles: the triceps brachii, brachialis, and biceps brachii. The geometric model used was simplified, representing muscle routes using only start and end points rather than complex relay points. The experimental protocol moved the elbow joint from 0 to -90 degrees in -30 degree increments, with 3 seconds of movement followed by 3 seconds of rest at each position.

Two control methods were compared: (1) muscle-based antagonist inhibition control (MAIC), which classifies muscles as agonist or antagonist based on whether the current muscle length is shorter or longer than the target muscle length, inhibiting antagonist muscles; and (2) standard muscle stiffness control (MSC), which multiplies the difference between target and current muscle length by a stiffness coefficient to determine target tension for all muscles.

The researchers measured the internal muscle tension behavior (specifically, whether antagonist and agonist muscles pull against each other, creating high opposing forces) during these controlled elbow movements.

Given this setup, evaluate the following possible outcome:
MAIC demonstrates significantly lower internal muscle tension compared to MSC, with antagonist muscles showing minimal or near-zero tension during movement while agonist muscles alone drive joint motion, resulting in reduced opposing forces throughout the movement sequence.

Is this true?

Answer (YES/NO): NO